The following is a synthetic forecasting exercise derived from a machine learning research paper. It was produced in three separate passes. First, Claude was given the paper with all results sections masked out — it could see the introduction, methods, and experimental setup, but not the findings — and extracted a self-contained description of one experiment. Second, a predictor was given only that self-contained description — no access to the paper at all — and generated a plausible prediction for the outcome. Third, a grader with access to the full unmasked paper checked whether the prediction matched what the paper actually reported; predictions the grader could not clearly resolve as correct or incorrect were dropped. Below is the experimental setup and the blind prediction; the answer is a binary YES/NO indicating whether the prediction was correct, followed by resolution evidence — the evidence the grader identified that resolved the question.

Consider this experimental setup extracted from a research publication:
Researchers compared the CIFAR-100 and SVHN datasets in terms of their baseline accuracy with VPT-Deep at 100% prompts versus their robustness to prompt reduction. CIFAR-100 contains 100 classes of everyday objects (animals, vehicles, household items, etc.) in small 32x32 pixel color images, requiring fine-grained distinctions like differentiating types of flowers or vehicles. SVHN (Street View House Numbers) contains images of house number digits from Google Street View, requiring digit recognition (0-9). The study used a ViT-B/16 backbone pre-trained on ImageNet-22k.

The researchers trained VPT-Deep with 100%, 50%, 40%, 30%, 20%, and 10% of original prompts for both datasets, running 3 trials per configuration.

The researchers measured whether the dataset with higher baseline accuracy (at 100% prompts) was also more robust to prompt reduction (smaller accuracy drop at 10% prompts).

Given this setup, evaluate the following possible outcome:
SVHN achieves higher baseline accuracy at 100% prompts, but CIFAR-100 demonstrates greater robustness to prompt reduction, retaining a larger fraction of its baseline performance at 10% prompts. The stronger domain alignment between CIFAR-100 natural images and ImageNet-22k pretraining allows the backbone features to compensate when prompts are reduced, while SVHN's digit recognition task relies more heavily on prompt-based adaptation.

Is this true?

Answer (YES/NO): YES